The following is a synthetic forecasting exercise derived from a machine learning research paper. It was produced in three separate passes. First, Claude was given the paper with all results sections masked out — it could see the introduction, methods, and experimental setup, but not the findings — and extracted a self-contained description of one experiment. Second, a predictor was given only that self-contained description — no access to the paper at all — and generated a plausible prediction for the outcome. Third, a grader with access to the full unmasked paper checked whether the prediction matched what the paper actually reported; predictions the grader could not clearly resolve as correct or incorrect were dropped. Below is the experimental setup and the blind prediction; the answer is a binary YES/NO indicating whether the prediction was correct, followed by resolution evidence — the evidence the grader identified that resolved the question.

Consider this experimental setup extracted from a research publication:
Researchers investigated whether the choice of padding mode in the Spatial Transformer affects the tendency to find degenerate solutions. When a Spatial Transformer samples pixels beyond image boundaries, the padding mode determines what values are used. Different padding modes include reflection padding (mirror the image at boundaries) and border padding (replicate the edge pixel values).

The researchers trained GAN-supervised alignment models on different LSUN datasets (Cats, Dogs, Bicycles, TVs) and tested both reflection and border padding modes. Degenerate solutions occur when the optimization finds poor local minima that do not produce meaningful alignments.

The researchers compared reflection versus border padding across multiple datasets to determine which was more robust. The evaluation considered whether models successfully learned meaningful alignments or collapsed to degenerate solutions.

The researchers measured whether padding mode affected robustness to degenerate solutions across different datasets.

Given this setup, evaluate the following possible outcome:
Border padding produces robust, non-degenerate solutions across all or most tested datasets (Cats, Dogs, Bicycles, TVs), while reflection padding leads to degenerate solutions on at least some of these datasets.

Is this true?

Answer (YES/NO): NO